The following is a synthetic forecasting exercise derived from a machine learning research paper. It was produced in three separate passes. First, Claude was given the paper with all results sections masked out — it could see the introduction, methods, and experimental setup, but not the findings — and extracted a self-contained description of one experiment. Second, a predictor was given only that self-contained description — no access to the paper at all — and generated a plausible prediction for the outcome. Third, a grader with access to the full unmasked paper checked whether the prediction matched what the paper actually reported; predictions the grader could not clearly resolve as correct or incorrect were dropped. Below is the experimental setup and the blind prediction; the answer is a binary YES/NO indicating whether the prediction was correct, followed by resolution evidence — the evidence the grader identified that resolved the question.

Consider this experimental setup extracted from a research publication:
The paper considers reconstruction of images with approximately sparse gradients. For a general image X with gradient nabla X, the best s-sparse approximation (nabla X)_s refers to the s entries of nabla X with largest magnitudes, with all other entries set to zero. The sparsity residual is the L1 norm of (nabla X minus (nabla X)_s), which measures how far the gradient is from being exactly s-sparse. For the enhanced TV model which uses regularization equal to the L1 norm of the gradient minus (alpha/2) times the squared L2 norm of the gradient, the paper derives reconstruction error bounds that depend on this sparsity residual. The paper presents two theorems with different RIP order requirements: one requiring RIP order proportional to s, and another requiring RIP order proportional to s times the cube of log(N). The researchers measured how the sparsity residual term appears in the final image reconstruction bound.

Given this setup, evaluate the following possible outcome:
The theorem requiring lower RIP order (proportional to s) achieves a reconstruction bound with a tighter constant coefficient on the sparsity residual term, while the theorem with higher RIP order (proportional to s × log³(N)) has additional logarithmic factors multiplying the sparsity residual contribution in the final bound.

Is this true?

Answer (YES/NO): NO